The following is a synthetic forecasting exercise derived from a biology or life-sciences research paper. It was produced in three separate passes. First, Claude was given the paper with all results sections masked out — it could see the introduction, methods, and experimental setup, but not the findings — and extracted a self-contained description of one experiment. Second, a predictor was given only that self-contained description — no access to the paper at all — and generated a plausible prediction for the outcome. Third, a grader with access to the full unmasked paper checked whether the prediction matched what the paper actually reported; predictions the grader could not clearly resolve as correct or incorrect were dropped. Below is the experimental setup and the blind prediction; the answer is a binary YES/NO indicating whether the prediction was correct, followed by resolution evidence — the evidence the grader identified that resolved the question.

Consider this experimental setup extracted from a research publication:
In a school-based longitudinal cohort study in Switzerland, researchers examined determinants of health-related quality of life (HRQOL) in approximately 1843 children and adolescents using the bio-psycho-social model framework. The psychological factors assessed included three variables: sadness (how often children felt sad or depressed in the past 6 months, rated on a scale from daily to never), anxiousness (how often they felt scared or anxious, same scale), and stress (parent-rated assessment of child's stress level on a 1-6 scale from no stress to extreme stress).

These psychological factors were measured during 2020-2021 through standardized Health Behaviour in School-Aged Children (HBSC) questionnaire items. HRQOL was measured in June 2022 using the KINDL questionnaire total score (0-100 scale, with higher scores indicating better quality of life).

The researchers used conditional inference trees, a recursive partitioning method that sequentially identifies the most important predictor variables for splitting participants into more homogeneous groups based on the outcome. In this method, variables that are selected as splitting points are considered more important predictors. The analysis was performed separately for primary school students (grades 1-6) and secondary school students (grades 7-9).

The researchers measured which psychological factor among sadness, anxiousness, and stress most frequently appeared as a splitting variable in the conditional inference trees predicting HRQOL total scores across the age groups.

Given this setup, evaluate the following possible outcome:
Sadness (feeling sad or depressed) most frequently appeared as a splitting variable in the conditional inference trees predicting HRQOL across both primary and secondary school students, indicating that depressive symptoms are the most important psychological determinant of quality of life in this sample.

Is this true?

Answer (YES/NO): NO